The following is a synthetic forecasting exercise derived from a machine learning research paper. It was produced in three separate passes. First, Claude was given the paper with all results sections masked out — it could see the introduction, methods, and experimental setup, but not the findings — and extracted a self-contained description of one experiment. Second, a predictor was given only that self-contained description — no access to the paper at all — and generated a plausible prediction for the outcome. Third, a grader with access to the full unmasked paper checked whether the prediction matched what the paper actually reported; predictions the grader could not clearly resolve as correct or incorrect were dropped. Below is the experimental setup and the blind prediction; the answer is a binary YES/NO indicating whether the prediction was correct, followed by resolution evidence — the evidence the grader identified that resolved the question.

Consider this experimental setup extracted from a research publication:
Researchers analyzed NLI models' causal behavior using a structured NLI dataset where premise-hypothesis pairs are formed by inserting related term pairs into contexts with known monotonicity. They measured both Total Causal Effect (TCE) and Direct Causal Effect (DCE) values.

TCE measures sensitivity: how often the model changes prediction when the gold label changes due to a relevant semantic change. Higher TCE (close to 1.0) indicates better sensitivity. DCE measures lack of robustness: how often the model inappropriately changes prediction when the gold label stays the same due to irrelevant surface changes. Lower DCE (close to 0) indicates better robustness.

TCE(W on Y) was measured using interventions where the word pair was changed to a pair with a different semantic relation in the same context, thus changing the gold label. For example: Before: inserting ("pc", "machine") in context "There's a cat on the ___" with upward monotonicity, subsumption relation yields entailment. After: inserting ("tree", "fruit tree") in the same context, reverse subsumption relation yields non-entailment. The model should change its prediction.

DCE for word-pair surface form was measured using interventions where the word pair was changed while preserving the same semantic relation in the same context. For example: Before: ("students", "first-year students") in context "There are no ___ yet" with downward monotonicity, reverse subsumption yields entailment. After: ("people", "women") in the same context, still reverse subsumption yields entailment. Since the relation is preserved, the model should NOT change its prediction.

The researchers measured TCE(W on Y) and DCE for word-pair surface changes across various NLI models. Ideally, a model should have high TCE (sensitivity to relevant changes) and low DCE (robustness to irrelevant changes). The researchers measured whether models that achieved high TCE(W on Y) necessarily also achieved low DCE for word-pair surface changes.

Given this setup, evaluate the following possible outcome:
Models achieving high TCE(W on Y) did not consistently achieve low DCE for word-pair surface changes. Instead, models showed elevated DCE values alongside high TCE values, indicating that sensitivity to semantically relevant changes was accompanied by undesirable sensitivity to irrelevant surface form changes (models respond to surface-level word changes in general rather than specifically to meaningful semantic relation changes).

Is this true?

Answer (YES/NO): NO